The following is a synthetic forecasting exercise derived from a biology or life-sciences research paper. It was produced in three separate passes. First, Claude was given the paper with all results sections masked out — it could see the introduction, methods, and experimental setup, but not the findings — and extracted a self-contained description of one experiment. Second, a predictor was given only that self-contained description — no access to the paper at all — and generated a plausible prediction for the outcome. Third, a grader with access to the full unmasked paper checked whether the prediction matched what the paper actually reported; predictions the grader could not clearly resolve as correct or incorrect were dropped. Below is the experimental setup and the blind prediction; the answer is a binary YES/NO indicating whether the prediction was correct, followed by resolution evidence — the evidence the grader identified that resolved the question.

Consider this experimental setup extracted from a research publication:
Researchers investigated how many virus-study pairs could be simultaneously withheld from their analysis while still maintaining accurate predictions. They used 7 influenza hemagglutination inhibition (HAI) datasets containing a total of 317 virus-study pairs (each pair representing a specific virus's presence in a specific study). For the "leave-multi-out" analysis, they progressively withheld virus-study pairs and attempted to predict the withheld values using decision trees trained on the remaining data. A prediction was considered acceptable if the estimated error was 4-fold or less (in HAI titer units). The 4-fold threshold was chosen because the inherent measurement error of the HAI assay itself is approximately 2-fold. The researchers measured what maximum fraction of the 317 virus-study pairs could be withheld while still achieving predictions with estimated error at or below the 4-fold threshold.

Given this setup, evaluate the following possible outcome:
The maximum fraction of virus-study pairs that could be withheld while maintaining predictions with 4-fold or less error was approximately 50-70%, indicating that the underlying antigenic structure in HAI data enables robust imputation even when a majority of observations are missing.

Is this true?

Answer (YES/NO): NO